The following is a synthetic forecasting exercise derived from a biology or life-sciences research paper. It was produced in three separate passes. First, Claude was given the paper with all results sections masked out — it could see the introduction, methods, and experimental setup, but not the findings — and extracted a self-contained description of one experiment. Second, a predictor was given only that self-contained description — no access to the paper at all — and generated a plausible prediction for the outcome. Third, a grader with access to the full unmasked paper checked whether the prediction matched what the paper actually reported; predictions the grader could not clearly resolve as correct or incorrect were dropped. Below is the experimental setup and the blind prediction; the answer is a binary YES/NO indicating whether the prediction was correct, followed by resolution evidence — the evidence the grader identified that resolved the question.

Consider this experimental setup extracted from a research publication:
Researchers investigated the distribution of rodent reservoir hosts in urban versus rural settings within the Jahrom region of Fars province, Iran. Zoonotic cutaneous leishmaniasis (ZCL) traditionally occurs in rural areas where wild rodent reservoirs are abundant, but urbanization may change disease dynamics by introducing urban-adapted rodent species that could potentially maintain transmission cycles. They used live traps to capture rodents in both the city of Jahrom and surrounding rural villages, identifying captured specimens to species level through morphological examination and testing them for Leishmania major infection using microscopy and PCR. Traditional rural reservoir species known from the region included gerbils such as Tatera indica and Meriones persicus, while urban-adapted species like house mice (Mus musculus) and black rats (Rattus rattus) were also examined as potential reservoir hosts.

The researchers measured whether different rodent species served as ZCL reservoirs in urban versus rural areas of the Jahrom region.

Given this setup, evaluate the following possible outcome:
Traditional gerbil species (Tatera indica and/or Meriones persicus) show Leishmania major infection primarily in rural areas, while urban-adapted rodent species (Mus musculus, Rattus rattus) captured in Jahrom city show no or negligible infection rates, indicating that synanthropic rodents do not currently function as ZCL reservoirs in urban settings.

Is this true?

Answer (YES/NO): NO